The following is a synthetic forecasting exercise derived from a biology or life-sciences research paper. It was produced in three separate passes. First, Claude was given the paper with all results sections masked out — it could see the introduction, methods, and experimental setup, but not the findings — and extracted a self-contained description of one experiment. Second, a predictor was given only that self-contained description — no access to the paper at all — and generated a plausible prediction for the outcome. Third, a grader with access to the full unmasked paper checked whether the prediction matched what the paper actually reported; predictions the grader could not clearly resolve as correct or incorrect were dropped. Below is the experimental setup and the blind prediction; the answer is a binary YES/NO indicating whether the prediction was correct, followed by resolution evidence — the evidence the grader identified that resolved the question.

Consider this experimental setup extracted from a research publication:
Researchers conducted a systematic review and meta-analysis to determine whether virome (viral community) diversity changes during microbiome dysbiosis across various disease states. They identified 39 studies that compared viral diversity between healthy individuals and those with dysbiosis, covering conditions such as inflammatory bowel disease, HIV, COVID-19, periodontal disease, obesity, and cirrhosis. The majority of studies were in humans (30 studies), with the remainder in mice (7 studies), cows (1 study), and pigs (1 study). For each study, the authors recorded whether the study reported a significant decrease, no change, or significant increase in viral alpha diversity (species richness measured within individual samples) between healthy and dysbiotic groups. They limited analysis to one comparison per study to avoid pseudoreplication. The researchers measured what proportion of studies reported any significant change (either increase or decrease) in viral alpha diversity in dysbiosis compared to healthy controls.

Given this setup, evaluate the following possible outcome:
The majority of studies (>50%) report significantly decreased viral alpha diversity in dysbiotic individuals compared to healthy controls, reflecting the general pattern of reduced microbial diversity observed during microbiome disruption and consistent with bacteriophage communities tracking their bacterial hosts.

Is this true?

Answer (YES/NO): NO